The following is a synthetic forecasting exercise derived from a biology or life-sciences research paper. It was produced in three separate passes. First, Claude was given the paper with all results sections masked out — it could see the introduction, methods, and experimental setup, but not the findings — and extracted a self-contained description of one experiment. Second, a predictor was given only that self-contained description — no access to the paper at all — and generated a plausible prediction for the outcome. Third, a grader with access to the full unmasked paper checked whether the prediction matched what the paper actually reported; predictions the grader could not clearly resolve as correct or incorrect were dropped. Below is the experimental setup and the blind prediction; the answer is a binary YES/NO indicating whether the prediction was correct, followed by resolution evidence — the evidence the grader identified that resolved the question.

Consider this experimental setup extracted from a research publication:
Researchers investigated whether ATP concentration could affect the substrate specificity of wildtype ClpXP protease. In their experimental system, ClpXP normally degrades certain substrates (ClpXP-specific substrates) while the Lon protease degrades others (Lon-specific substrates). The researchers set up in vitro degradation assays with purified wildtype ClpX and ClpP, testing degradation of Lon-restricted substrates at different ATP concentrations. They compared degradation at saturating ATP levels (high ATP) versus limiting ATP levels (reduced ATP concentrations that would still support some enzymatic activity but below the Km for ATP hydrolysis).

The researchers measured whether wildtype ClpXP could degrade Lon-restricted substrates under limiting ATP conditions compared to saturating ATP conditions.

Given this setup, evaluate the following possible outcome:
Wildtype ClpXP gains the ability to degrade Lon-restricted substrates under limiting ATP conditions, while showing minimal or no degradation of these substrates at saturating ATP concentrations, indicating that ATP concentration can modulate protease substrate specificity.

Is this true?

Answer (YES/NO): YES